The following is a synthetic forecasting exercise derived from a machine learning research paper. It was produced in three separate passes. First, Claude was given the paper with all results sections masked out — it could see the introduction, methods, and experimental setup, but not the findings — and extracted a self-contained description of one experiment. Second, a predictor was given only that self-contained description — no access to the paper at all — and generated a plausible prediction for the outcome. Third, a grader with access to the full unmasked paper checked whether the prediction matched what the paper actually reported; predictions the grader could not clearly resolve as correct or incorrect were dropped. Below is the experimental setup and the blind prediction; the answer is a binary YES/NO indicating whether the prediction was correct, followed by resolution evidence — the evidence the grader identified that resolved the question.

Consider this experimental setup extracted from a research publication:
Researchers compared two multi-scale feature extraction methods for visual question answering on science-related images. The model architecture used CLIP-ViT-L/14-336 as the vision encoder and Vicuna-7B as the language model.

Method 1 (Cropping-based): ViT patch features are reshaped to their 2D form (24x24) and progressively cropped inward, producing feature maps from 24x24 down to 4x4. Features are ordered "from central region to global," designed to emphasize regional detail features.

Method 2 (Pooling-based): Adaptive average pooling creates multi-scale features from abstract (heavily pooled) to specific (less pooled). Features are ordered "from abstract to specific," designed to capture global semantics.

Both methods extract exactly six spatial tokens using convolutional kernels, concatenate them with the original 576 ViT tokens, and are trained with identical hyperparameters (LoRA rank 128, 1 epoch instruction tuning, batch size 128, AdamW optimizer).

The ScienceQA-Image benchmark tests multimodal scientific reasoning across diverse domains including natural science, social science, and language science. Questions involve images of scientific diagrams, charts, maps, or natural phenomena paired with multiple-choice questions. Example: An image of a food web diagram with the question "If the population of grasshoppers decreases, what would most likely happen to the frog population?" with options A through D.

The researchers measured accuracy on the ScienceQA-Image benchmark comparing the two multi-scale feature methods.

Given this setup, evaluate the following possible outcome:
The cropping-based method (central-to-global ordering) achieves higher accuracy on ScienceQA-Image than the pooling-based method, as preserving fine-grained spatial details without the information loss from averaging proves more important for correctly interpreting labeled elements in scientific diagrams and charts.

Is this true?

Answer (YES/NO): YES